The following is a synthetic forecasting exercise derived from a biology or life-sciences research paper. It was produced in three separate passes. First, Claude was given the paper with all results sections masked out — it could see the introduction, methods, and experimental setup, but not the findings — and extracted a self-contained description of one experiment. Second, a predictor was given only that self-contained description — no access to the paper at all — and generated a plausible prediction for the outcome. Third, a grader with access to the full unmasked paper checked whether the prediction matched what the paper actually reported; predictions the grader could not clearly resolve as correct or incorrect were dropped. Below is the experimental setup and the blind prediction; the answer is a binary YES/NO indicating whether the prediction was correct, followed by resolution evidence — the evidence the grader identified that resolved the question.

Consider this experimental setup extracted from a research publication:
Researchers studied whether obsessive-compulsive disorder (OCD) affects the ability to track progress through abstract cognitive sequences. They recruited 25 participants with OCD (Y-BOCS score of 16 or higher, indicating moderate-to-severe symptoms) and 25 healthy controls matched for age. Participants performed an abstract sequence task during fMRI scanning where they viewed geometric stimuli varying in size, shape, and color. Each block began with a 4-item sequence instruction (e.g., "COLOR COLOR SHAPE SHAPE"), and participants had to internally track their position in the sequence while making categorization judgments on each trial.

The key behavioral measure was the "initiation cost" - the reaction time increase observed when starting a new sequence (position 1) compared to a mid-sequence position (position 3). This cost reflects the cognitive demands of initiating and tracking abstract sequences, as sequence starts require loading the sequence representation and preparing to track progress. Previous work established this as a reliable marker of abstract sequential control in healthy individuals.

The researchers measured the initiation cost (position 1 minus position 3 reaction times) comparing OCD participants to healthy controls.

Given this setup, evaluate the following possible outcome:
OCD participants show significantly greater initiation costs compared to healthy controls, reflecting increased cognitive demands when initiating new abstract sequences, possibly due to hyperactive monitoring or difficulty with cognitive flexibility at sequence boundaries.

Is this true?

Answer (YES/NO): NO